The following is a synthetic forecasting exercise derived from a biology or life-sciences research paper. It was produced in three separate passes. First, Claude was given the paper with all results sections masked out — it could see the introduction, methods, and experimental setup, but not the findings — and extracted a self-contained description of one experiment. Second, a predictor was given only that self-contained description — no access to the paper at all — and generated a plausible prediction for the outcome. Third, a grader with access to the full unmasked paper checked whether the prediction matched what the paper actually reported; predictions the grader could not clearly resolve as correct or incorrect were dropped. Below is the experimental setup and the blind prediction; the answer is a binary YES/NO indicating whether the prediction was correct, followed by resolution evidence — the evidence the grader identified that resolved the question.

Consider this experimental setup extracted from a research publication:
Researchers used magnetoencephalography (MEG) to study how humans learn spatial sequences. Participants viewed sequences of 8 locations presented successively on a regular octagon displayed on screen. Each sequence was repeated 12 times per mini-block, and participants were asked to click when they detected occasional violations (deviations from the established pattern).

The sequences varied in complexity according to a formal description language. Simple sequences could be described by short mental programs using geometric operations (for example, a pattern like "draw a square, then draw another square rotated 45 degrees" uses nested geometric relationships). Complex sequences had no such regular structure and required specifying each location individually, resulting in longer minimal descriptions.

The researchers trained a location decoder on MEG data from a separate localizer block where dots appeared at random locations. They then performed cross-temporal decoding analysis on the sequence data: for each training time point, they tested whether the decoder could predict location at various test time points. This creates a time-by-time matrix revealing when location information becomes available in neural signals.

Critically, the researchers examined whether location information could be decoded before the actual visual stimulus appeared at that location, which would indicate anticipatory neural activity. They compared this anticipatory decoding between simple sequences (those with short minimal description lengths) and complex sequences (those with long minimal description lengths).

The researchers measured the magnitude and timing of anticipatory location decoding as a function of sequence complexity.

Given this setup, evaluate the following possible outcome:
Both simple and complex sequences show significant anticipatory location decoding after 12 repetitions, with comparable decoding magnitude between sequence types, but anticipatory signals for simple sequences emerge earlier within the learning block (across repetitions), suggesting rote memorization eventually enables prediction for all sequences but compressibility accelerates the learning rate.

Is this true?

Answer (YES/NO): NO